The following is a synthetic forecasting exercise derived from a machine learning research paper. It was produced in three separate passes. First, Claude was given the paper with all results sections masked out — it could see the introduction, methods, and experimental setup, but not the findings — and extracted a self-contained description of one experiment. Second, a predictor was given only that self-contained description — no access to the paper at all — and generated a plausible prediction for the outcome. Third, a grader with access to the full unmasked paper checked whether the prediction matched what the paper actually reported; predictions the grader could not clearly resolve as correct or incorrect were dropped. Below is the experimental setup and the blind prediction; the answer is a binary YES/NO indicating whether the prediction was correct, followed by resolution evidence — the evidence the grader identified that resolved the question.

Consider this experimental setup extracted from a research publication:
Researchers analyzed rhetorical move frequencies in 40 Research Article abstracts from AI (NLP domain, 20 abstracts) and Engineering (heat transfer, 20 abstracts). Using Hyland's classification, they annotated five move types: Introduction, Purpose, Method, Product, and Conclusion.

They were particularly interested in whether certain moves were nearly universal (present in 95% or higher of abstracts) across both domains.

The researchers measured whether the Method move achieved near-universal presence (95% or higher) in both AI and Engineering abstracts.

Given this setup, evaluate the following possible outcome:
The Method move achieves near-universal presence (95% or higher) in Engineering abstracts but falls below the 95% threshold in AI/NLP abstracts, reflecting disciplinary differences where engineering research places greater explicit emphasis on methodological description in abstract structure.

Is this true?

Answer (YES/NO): NO